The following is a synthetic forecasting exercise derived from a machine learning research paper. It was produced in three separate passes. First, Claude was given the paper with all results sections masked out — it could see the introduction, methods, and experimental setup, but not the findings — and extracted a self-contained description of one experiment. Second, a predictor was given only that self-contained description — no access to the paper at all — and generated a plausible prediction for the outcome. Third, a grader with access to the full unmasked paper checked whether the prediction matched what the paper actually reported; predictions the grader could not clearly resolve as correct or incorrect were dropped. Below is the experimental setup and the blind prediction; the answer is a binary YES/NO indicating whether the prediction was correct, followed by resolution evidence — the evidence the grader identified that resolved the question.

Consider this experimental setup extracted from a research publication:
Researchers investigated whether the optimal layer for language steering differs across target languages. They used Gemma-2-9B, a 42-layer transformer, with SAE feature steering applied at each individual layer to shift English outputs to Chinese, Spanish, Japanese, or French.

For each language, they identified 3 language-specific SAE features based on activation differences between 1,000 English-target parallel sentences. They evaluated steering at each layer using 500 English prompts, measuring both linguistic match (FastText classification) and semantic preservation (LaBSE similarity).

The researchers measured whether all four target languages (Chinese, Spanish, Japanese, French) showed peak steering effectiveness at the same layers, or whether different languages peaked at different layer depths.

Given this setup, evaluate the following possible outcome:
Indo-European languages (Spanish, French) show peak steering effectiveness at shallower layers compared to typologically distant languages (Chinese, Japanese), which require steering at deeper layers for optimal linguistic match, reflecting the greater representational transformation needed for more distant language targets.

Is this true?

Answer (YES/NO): NO